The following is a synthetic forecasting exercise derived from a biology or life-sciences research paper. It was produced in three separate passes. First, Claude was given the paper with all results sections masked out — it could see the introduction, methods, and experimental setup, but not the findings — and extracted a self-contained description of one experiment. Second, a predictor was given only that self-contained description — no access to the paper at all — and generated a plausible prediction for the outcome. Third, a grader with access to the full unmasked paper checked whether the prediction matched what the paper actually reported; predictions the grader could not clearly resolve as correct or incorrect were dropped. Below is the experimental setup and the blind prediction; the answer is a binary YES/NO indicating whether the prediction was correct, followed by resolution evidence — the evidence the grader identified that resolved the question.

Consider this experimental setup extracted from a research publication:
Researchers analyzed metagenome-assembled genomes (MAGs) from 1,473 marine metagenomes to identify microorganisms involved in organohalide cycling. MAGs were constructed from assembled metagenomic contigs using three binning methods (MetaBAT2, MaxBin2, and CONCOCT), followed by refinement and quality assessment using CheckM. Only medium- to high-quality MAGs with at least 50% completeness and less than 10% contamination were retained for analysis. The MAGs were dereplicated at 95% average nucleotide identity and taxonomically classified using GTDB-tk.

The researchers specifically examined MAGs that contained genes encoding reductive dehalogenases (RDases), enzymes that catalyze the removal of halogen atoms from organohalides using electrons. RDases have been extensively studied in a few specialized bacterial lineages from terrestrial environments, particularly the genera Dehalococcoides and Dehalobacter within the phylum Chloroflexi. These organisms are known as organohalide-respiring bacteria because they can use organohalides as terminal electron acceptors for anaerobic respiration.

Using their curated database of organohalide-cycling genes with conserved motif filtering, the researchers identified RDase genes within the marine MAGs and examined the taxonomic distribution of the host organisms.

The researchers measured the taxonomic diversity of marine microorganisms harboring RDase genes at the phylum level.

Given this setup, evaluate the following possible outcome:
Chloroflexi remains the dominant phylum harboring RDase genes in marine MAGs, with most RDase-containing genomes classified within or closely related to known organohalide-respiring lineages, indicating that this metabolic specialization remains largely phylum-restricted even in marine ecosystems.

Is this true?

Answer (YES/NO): NO